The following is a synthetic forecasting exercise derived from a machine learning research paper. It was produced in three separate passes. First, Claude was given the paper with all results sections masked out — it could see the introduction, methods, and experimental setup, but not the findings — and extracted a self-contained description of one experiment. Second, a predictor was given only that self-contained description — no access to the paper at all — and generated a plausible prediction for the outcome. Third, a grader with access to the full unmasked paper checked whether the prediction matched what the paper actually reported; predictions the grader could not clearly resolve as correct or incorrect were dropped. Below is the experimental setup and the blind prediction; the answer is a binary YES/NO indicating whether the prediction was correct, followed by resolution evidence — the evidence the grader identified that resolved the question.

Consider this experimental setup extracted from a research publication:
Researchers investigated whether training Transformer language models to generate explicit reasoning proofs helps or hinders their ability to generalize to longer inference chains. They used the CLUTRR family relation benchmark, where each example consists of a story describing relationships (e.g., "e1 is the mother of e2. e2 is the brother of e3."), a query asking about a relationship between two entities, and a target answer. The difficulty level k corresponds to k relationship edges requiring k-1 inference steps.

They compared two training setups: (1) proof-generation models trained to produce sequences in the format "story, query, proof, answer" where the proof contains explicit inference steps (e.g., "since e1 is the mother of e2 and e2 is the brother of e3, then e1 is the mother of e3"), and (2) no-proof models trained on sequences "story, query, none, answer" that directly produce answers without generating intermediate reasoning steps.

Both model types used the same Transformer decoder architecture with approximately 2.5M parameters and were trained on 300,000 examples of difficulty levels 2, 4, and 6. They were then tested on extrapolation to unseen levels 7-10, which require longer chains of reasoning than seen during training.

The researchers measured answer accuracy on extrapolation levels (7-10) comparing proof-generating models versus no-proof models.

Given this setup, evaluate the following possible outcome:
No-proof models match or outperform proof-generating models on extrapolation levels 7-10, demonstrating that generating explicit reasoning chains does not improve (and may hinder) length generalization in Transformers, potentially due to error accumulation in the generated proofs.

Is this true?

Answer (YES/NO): YES